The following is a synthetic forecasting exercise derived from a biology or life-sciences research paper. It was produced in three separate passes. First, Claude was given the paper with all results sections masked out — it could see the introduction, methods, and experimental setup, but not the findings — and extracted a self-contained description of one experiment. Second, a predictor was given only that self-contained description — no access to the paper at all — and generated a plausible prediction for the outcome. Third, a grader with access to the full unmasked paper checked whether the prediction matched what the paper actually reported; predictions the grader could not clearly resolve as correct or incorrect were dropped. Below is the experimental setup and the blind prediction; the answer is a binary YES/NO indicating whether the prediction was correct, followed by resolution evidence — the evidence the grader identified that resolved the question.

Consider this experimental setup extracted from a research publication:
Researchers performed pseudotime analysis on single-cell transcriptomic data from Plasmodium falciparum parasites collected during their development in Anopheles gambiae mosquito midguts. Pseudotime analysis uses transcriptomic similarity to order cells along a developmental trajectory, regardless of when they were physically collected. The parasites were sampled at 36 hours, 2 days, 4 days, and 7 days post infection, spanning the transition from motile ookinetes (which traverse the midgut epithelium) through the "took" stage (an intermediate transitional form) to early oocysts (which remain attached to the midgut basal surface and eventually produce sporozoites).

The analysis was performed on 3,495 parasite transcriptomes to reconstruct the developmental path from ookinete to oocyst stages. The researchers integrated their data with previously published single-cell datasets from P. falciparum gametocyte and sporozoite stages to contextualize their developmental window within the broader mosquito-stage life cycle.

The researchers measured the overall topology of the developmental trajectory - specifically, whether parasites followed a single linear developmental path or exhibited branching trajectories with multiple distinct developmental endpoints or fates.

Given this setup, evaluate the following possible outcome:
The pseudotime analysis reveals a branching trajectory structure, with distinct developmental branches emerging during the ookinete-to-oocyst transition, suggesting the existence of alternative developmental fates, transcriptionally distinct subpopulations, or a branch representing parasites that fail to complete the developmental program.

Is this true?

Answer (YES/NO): NO